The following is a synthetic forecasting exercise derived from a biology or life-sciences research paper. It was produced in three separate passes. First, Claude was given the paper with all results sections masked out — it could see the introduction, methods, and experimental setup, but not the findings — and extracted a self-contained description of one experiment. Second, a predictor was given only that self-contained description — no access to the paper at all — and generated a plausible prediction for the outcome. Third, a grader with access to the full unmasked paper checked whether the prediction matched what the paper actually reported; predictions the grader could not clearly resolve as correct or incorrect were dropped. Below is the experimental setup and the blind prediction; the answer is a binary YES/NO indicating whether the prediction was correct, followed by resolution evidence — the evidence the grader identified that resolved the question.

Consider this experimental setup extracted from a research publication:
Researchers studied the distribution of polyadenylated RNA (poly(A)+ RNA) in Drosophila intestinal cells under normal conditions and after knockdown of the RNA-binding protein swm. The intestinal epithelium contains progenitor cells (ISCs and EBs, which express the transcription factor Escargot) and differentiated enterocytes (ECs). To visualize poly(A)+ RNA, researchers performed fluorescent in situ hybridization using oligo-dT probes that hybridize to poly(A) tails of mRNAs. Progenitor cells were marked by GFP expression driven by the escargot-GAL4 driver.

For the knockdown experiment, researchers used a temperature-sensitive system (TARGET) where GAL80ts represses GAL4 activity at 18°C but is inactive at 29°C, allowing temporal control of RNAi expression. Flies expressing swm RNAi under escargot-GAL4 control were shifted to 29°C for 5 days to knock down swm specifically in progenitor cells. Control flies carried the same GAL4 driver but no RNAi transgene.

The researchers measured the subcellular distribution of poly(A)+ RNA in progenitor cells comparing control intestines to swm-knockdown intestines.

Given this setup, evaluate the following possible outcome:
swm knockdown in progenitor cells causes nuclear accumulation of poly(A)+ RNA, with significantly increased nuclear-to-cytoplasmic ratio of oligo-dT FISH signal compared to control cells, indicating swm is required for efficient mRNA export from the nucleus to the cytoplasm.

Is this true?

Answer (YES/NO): YES